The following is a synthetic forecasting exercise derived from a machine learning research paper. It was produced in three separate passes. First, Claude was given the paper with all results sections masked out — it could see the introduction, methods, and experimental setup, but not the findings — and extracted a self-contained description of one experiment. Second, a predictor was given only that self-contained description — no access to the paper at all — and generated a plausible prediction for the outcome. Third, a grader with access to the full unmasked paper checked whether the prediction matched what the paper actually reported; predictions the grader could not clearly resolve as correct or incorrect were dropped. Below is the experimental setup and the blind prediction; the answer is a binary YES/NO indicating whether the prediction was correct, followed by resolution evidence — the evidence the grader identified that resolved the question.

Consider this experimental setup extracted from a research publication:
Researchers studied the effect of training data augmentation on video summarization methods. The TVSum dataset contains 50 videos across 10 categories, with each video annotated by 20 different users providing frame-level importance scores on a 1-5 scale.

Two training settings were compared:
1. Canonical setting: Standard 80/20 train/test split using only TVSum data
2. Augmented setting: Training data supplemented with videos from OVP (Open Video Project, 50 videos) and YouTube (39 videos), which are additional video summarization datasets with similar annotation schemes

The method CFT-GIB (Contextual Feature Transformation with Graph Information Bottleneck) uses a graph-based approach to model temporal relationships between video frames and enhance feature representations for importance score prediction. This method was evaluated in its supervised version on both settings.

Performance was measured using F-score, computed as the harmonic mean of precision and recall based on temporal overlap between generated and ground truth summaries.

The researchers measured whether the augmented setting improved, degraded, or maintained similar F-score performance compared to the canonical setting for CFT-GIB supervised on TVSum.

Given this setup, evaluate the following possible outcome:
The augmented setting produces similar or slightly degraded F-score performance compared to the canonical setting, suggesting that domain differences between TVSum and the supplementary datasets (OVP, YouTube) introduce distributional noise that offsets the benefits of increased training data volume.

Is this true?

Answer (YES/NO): YES